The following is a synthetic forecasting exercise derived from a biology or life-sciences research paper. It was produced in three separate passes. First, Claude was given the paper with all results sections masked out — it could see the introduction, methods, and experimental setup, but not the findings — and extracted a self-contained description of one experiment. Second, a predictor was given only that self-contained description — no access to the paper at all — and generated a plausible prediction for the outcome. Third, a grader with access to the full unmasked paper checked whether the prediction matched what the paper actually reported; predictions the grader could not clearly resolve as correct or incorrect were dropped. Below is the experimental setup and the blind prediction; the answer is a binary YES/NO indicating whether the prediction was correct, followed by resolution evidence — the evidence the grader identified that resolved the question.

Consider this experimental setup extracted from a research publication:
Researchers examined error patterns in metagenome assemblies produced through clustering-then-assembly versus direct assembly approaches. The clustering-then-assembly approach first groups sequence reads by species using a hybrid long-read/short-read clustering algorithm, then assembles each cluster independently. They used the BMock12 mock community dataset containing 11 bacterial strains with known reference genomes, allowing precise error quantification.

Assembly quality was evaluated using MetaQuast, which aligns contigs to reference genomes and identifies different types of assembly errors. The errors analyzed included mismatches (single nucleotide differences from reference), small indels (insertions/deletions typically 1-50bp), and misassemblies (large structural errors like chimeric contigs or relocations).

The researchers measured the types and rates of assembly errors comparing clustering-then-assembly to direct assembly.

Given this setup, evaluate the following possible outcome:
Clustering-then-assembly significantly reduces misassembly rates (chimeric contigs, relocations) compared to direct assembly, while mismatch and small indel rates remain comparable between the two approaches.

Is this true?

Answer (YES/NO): NO